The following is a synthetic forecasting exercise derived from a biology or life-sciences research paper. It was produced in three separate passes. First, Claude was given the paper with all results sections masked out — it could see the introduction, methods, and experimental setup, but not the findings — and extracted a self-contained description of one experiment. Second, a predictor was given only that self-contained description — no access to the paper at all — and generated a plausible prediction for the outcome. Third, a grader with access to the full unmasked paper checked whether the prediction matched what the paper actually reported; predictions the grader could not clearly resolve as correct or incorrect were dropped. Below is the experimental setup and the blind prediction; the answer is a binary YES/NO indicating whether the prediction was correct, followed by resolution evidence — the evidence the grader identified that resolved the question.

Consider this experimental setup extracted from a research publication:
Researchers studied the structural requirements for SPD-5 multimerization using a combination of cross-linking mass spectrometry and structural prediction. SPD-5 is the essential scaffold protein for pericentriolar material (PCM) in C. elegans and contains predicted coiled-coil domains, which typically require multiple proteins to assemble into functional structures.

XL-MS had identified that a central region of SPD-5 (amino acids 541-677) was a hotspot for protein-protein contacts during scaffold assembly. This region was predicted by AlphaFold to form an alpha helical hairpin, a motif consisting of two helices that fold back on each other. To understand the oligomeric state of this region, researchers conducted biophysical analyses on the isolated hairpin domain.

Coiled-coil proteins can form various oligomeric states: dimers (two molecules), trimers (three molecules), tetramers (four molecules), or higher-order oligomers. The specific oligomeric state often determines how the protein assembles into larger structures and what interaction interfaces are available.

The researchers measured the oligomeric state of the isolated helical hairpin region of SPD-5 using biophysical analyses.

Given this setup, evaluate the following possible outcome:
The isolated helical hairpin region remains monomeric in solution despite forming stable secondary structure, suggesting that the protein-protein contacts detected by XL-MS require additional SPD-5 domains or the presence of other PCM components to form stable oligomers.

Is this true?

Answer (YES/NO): NO